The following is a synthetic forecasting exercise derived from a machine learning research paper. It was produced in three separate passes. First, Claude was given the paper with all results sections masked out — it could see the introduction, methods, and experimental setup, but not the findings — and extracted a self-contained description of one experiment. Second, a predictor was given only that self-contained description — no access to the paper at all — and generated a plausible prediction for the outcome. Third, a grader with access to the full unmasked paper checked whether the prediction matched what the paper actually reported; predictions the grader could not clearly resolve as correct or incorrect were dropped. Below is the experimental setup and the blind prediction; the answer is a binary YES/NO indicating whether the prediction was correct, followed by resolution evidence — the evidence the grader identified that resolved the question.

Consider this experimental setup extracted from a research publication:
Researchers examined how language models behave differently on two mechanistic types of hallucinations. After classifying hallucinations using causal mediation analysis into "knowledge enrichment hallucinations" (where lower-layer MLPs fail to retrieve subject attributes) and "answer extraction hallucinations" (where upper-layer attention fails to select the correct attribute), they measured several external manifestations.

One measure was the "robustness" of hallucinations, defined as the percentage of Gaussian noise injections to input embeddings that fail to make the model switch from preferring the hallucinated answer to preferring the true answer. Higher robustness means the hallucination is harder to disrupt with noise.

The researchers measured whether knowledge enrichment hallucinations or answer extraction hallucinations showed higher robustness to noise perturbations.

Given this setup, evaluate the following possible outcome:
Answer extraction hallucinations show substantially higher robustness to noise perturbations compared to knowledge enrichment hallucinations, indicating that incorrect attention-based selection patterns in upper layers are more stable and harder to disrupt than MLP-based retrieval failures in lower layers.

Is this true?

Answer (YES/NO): NO